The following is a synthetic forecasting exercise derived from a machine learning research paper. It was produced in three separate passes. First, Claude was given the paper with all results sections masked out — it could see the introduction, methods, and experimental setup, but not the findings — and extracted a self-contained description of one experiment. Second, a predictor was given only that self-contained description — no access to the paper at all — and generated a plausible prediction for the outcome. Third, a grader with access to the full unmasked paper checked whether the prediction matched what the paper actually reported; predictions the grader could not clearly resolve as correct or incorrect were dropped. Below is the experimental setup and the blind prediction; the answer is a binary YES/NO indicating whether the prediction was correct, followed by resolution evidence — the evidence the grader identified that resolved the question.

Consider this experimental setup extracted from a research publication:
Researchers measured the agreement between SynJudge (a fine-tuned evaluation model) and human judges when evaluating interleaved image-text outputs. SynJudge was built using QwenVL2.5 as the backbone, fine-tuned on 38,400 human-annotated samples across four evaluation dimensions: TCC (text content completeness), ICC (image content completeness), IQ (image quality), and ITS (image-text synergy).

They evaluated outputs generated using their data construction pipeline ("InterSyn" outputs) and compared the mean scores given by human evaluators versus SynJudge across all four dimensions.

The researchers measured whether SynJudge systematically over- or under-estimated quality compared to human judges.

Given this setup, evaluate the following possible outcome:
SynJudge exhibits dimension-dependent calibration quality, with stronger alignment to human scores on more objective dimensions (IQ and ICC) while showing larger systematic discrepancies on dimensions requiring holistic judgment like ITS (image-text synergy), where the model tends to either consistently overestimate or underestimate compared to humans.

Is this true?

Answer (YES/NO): NO